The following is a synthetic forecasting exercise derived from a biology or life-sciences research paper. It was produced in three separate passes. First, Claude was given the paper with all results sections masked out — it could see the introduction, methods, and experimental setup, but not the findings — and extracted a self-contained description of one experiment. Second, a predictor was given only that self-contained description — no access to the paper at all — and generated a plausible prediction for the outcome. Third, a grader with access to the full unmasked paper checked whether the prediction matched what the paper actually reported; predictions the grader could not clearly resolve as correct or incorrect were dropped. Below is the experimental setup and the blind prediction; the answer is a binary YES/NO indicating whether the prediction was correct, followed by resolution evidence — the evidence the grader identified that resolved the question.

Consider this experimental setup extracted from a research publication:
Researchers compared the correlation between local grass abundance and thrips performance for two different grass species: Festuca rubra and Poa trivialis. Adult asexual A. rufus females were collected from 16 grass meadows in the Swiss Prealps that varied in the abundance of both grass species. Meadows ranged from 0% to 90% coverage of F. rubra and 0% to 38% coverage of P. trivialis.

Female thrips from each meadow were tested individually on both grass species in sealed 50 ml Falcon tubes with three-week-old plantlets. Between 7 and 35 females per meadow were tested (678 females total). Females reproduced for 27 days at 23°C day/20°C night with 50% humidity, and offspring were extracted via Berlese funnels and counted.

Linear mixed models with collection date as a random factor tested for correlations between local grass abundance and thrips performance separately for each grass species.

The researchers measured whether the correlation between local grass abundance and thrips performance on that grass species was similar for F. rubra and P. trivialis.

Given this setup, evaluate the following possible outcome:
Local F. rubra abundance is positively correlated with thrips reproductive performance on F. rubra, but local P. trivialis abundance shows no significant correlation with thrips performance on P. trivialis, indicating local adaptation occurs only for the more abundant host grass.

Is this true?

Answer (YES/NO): YES